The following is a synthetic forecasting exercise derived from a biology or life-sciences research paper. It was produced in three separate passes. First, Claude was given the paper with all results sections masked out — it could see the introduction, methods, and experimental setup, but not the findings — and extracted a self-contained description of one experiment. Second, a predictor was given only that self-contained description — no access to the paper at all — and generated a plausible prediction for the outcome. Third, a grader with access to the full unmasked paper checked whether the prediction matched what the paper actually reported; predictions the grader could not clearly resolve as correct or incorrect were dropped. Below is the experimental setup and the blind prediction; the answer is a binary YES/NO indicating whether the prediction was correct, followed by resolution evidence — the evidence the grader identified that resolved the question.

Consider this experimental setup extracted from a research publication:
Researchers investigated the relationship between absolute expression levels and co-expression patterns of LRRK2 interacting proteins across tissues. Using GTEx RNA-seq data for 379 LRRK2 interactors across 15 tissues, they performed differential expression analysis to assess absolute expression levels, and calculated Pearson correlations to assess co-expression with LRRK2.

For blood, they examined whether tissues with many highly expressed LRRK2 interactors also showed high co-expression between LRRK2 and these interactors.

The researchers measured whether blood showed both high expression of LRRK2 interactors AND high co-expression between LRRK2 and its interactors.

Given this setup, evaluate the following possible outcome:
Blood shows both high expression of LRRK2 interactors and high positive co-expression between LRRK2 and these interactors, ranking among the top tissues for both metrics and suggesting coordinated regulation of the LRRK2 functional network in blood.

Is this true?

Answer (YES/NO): NO